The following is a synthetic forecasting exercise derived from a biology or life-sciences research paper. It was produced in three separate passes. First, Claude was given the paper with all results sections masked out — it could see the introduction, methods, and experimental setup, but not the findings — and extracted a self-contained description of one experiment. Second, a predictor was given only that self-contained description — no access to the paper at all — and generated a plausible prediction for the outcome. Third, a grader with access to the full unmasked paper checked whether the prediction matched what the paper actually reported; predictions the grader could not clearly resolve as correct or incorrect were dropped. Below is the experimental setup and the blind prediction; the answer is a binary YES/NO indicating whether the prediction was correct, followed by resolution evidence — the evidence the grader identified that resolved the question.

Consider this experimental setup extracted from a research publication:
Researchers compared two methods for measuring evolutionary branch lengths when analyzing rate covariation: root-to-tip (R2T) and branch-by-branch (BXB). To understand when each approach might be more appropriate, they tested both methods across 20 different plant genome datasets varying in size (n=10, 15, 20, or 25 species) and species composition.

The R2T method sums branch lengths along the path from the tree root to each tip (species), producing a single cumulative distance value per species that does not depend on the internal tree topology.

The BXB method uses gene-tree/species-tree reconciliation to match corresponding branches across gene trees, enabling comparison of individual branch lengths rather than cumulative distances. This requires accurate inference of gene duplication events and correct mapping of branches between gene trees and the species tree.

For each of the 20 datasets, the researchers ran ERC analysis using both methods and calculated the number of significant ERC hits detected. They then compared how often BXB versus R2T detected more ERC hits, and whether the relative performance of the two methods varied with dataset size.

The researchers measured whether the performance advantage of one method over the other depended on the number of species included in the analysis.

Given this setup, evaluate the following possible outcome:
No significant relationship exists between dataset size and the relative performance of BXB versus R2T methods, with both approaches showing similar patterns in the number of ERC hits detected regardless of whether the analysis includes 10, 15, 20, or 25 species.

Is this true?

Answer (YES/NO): NO